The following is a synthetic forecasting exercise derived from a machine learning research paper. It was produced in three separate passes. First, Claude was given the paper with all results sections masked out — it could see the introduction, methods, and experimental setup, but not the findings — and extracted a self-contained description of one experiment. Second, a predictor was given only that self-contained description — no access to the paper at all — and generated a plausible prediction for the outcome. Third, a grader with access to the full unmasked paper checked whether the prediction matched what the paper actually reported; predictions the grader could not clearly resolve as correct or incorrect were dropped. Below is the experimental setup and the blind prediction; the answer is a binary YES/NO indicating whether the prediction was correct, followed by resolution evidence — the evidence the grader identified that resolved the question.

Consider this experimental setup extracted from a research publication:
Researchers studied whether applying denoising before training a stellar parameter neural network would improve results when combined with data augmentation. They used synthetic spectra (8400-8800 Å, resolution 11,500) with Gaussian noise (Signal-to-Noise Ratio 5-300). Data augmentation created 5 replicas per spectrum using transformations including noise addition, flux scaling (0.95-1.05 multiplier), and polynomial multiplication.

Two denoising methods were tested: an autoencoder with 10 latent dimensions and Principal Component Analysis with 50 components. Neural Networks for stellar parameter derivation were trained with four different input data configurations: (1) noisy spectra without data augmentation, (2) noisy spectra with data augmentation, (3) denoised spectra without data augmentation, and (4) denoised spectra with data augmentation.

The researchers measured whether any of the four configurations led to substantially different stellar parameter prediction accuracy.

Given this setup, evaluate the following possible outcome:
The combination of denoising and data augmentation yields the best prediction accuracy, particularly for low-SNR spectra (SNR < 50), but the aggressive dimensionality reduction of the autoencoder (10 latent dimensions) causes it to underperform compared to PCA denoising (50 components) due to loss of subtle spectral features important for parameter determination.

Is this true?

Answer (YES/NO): NO